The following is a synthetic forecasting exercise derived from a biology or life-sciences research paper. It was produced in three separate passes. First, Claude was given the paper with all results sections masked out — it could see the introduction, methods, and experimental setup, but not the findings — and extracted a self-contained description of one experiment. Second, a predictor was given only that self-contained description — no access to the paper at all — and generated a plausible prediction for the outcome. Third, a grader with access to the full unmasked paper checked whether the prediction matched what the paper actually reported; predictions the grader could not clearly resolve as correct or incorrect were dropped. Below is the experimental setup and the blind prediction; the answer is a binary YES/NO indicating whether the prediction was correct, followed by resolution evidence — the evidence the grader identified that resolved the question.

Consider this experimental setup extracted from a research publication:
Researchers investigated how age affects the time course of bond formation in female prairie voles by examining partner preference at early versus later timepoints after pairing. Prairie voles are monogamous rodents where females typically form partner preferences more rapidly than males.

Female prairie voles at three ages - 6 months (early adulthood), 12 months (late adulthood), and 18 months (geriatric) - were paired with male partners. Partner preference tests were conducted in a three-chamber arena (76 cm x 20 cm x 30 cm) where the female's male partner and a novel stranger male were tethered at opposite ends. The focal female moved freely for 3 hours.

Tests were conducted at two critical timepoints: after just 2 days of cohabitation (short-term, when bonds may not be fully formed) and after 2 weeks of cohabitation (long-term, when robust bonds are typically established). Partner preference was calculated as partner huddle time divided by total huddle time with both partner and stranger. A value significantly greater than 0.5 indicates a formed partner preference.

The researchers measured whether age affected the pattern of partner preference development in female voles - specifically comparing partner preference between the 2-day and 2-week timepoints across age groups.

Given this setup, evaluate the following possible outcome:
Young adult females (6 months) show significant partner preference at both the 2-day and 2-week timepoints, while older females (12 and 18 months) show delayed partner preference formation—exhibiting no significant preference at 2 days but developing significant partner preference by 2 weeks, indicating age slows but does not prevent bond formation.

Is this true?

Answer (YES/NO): NO